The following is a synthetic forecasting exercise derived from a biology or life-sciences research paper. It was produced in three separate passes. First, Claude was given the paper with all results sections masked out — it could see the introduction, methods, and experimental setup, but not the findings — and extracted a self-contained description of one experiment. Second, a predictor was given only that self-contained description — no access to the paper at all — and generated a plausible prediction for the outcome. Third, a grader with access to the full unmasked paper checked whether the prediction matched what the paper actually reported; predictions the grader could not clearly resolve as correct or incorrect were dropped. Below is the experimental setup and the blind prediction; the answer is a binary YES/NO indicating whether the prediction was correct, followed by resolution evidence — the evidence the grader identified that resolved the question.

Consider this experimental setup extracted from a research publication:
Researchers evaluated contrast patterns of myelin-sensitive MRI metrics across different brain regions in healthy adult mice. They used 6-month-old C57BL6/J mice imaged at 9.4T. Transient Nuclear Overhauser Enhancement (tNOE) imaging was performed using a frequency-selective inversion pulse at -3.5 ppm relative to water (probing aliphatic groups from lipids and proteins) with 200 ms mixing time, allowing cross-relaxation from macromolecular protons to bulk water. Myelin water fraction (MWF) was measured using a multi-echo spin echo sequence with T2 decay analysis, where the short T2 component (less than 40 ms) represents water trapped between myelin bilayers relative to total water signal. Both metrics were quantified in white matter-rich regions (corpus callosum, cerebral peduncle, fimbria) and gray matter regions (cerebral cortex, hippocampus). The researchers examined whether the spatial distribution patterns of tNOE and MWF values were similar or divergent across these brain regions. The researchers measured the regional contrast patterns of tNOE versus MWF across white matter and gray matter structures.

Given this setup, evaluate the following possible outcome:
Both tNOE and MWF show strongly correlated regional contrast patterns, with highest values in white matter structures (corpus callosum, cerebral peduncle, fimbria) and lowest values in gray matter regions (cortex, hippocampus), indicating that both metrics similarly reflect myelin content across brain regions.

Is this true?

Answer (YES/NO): YES